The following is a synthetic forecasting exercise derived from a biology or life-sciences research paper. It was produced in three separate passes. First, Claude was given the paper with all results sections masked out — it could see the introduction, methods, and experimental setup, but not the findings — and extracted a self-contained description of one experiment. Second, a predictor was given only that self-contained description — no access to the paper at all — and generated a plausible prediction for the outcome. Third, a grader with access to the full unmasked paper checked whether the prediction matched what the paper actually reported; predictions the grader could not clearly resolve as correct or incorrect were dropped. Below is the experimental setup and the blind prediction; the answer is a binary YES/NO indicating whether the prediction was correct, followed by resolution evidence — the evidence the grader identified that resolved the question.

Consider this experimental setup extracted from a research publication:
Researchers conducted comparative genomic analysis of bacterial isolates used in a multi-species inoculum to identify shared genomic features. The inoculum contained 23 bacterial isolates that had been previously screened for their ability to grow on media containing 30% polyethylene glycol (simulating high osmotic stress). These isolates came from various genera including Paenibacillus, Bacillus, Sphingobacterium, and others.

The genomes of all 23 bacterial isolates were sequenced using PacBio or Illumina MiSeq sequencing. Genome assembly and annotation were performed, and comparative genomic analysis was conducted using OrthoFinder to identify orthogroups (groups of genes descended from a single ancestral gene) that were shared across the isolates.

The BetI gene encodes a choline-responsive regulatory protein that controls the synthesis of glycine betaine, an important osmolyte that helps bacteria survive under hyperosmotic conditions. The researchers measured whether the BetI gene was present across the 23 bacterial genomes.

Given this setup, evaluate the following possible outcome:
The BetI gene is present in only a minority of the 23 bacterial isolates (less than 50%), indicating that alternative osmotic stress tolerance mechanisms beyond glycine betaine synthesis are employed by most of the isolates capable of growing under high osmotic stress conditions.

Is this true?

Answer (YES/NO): NO